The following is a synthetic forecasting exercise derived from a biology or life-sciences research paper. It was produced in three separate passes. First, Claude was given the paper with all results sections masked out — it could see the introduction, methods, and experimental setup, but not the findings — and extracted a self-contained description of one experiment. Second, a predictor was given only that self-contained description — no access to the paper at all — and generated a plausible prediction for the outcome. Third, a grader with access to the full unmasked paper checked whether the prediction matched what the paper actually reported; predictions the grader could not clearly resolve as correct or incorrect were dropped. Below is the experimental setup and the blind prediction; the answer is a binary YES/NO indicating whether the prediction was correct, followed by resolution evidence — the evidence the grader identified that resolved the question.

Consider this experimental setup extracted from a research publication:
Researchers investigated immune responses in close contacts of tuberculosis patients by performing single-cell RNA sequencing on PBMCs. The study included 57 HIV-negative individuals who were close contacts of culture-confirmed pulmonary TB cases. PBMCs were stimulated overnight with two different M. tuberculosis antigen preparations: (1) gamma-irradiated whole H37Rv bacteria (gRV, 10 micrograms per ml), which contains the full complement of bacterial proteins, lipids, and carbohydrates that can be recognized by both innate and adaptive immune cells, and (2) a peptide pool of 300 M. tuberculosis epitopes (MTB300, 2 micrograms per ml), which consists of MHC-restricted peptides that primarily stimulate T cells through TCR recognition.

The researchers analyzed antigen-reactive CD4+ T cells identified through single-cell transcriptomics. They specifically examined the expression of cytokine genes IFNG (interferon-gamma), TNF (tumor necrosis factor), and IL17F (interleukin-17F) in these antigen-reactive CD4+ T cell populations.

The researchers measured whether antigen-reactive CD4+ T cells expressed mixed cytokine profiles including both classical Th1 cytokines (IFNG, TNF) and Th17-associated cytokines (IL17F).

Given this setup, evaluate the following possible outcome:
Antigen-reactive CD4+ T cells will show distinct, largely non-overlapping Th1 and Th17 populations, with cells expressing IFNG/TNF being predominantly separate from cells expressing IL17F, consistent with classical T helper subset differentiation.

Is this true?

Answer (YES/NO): NO